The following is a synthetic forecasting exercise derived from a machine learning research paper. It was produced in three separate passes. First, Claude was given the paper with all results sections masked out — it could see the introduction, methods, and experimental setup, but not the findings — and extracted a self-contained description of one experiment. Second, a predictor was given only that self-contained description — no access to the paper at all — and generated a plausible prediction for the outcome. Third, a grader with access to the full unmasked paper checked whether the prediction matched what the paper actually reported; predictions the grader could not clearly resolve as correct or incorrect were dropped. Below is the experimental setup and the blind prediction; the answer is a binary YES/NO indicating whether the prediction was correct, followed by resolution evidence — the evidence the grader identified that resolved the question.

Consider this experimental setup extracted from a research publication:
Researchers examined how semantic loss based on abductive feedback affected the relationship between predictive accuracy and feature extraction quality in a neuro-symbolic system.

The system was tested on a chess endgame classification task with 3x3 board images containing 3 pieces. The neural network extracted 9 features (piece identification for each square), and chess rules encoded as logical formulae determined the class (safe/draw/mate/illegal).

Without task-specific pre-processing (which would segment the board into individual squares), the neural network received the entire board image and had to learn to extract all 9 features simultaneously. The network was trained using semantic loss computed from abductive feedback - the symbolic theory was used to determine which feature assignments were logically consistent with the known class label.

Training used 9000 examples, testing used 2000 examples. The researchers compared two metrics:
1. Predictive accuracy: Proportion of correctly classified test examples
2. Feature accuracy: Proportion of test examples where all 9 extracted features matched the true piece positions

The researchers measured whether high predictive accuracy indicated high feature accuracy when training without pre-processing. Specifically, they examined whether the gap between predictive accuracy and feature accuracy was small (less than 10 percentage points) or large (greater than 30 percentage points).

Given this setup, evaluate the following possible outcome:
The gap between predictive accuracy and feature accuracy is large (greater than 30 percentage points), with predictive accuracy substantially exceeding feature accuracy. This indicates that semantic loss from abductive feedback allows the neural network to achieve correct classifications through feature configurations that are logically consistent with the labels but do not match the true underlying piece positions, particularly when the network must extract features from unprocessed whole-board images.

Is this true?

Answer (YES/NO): YES